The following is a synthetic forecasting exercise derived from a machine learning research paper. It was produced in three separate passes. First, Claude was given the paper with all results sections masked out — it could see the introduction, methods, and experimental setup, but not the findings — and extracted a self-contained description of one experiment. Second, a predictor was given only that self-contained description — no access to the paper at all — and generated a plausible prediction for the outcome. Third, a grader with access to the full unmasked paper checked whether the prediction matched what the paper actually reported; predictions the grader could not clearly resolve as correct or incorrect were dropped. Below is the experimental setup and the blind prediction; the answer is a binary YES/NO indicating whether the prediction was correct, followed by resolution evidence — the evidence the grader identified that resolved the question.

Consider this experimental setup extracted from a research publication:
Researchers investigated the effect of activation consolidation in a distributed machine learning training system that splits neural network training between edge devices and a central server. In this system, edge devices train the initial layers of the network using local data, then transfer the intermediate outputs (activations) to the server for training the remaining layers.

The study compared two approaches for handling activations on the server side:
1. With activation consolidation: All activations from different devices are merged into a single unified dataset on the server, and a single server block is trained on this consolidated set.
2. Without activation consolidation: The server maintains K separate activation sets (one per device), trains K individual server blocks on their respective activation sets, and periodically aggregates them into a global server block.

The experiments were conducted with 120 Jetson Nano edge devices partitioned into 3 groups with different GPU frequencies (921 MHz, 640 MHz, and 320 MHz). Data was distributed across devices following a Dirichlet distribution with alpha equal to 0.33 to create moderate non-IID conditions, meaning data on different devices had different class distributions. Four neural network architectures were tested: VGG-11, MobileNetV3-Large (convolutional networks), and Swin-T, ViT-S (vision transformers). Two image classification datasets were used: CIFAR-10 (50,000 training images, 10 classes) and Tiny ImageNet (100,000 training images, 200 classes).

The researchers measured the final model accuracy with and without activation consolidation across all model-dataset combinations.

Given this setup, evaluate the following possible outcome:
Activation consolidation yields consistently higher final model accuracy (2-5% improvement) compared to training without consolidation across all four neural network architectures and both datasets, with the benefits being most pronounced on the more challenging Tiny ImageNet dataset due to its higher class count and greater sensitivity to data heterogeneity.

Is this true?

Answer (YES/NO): NO